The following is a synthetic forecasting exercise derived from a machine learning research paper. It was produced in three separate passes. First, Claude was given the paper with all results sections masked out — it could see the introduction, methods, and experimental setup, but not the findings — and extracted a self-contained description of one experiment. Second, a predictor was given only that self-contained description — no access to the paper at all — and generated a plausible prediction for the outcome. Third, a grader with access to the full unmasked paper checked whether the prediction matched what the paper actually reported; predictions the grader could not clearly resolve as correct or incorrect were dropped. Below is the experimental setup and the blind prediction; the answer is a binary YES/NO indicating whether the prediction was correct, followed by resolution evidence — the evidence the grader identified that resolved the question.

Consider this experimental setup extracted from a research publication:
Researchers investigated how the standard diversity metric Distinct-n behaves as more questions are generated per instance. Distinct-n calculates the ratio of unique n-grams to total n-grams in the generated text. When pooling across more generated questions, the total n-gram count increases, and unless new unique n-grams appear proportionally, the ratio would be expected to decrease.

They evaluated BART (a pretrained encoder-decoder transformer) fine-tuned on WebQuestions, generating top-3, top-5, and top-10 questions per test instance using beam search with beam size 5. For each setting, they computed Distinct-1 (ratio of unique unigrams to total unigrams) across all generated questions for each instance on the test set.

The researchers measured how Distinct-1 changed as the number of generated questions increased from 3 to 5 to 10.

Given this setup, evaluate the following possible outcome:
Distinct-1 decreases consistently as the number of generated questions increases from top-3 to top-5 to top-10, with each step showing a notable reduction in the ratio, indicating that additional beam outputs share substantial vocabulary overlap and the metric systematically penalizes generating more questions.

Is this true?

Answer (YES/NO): YES